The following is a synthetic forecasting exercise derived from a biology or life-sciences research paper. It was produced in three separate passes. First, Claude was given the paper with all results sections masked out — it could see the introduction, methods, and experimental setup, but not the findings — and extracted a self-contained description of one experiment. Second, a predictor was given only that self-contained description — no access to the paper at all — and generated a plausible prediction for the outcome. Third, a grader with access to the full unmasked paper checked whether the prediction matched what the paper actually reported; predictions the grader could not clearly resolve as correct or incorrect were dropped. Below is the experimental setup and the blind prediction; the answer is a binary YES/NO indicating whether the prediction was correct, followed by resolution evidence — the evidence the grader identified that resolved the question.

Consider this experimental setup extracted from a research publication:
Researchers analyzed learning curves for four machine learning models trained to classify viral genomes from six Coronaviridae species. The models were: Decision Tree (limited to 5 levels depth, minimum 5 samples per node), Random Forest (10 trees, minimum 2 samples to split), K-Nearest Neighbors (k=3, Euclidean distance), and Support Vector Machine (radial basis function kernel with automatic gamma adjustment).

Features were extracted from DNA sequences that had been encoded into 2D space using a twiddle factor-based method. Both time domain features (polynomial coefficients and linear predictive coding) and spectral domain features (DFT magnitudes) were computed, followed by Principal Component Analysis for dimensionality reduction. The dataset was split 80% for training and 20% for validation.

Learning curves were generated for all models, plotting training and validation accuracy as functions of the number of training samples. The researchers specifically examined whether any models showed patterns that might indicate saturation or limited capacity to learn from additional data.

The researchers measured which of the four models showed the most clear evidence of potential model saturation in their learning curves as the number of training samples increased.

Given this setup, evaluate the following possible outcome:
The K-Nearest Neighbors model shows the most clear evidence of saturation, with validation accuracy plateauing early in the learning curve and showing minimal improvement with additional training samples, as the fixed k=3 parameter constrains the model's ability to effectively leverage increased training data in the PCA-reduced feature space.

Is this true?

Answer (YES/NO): NO